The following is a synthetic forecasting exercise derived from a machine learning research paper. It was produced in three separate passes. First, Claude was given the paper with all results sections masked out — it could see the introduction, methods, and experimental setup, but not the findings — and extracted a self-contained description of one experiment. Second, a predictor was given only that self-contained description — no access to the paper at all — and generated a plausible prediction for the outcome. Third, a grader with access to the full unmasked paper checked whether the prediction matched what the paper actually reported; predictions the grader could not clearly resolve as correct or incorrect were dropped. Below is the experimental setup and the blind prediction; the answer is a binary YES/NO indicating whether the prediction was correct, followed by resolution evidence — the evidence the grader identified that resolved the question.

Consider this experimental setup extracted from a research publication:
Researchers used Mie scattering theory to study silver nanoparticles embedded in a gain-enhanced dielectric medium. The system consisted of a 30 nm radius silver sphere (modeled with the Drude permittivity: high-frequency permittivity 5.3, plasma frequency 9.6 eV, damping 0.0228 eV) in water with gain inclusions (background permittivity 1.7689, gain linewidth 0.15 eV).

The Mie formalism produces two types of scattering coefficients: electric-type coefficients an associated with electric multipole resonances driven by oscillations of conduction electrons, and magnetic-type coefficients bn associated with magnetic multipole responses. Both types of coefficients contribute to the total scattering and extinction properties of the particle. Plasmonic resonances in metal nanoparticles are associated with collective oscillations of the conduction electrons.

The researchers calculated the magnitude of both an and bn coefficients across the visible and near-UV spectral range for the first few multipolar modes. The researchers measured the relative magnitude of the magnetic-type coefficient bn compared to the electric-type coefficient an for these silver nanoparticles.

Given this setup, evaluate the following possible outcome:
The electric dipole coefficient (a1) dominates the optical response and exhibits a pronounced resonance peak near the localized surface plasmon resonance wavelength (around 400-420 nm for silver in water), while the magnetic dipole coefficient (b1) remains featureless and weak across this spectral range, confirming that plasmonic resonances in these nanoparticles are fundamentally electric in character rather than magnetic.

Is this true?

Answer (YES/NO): YES